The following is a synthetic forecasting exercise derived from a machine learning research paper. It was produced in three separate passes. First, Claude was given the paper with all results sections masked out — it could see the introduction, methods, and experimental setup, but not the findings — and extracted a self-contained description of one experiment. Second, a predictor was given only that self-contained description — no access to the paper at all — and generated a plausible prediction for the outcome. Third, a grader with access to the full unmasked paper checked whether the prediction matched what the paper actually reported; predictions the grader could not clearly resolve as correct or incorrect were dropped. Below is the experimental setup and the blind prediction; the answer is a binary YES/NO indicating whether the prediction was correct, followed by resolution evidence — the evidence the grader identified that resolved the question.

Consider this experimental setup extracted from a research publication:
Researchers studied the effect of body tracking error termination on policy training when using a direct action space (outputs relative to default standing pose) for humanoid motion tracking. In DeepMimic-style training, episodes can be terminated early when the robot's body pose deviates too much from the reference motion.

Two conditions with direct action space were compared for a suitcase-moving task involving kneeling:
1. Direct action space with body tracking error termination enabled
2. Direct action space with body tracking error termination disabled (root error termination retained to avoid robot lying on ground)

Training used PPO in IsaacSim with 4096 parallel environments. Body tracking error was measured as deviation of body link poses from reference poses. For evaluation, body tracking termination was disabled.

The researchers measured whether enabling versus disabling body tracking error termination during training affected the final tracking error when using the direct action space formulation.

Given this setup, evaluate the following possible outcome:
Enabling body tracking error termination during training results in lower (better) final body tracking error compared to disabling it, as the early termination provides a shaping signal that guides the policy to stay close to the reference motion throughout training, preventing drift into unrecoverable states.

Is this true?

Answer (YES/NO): YES